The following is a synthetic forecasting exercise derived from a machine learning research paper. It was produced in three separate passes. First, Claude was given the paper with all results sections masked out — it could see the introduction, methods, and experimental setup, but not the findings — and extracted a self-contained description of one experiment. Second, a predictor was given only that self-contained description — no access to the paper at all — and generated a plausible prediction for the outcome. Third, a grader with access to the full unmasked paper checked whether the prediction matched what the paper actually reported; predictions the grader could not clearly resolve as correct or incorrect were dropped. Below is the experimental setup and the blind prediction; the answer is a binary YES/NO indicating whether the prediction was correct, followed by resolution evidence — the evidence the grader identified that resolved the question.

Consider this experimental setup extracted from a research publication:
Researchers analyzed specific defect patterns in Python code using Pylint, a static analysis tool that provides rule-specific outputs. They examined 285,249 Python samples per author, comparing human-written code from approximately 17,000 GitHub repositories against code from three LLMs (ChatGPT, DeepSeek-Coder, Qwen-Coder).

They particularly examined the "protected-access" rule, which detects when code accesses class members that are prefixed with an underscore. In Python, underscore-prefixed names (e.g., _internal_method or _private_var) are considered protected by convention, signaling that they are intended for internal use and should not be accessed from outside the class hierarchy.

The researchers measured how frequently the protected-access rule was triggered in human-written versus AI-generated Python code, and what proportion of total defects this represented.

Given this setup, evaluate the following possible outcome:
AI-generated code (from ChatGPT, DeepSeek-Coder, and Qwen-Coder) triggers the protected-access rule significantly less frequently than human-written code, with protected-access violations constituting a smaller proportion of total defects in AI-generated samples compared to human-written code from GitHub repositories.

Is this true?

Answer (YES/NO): YES